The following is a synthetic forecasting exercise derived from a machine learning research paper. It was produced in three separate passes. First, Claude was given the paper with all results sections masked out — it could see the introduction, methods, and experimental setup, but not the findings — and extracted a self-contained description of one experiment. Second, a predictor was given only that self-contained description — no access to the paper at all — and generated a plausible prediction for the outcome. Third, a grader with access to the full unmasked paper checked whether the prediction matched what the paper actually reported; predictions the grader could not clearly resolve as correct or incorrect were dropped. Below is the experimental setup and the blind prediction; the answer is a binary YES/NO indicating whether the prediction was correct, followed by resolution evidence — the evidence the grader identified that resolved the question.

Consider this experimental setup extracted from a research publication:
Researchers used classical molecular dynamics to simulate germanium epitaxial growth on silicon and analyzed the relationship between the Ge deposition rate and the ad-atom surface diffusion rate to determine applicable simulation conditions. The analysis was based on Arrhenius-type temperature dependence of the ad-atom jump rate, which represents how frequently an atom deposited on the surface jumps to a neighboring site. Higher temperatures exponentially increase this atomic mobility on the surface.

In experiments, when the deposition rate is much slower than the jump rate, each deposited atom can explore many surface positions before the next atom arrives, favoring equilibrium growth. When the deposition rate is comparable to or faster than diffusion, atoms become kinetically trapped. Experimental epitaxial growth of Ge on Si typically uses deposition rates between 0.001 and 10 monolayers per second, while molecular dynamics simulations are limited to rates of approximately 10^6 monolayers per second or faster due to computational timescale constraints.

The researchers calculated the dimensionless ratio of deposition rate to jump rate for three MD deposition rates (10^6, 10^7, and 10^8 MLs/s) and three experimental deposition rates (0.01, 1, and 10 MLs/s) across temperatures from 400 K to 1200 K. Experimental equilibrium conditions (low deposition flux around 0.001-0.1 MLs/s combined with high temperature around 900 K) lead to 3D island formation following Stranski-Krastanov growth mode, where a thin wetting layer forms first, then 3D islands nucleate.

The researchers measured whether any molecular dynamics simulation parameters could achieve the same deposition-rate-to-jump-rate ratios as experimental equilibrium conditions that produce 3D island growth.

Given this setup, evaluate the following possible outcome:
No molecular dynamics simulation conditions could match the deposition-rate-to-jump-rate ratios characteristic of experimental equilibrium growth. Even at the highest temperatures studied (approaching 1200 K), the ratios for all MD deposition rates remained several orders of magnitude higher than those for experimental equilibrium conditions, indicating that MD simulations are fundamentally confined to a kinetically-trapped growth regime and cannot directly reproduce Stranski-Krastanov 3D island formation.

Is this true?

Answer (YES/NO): YES